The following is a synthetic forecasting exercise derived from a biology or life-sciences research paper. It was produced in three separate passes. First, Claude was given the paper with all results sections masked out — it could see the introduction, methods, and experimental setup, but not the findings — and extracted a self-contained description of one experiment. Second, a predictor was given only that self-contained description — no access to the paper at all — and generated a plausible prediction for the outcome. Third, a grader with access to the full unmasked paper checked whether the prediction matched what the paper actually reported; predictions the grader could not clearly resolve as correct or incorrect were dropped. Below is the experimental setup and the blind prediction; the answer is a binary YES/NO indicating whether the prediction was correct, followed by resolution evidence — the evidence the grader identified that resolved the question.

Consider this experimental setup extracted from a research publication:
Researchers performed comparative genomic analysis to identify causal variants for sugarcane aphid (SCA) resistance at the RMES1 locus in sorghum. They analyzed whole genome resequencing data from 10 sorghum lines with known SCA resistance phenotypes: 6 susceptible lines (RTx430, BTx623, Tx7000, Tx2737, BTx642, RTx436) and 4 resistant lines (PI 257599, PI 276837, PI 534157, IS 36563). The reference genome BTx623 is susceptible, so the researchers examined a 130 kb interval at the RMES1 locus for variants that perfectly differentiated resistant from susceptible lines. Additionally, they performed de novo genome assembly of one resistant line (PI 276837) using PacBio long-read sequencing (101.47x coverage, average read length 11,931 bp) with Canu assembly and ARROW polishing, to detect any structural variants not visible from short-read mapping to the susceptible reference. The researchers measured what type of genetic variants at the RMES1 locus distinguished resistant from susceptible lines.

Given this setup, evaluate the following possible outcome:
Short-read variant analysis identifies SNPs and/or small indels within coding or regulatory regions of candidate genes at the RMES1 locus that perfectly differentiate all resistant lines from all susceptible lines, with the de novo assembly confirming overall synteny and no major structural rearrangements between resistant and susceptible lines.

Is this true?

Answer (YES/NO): NO